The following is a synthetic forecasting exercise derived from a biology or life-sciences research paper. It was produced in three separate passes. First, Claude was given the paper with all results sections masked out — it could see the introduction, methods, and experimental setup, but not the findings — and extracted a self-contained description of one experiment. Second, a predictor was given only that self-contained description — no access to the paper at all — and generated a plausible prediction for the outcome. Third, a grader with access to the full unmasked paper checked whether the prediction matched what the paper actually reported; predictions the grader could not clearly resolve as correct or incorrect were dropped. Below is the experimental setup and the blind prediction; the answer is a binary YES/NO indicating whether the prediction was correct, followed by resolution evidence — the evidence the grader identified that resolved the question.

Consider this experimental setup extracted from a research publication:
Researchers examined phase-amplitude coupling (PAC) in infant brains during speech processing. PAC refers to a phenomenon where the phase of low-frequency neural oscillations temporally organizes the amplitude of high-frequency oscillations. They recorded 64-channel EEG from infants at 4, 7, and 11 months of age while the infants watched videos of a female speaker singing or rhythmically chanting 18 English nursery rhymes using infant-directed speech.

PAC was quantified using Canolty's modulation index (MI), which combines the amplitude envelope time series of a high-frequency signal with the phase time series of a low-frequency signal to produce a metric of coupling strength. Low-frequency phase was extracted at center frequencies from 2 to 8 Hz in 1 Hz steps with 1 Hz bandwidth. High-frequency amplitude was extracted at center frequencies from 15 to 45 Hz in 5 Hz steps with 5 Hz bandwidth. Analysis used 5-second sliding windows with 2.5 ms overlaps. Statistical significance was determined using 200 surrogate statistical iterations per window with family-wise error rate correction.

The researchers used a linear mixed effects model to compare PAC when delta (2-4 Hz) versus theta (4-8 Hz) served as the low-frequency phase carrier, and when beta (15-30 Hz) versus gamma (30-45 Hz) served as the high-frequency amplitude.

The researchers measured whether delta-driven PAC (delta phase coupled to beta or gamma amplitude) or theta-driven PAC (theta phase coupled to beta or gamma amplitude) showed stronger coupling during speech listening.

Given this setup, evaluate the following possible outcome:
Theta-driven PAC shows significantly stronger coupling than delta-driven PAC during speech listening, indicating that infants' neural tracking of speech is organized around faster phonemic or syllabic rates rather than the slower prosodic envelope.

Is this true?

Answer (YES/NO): NO